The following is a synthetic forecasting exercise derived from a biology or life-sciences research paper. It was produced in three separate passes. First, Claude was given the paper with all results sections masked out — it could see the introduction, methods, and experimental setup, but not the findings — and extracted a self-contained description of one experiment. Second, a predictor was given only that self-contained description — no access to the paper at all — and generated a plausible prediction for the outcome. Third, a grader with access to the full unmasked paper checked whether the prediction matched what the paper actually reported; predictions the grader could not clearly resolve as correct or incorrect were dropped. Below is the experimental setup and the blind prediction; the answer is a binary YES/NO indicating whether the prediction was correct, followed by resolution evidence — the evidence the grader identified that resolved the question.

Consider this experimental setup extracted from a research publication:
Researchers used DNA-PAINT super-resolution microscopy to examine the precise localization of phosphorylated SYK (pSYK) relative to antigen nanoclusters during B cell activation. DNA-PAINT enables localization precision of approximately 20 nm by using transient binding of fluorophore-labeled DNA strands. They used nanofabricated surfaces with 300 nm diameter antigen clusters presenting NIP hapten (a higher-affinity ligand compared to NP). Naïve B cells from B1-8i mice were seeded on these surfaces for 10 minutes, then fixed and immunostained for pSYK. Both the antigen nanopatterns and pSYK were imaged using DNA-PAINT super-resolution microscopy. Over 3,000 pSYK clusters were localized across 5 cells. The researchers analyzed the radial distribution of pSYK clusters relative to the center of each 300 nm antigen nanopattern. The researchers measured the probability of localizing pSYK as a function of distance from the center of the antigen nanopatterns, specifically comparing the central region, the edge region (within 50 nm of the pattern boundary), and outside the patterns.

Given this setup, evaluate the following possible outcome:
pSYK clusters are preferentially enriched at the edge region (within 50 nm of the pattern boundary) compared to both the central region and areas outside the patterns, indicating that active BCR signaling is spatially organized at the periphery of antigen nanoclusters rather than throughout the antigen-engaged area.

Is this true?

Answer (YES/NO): NO